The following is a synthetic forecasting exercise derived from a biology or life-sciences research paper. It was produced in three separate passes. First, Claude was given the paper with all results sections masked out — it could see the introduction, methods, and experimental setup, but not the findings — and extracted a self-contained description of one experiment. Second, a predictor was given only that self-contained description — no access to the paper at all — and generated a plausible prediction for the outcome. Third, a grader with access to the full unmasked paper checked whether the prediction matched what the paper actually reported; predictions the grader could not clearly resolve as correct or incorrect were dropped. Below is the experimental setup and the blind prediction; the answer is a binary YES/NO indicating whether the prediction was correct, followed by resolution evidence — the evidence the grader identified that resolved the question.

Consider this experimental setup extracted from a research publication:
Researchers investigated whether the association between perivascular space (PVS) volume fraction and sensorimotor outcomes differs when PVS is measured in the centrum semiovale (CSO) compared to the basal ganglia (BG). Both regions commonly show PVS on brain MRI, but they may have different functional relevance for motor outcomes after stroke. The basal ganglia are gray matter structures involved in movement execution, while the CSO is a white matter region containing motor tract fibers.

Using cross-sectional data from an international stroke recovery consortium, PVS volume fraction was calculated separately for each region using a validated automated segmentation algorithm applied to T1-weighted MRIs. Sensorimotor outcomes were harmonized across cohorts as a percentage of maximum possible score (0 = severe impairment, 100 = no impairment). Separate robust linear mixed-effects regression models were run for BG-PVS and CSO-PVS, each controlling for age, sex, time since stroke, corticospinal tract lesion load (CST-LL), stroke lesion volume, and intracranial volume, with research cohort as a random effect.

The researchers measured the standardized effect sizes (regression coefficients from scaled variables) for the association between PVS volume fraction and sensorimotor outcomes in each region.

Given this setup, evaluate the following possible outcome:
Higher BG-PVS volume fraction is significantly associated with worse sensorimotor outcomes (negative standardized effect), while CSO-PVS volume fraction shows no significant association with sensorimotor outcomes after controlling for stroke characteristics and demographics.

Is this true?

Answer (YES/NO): NO